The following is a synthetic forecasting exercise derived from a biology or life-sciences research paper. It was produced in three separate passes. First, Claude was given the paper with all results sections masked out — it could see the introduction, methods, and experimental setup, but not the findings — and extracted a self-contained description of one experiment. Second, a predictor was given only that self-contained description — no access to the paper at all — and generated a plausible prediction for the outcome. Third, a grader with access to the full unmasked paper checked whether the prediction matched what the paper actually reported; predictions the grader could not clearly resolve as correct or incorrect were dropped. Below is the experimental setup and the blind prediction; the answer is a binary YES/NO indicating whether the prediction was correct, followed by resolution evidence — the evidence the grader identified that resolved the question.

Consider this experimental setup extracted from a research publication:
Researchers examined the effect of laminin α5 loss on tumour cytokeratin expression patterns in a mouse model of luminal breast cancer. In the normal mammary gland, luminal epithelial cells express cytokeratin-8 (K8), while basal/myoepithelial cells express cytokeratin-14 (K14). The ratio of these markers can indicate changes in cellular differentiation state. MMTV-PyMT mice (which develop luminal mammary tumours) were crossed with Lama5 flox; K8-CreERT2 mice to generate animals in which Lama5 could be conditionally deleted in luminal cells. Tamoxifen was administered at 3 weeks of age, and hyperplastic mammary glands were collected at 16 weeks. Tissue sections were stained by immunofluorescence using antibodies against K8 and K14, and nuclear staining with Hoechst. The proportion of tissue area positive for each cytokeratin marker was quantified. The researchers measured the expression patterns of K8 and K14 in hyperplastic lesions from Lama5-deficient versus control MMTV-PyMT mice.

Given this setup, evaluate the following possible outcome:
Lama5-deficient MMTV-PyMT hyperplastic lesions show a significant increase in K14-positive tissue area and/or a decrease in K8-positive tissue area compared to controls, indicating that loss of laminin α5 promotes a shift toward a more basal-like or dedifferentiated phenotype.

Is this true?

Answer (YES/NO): NO